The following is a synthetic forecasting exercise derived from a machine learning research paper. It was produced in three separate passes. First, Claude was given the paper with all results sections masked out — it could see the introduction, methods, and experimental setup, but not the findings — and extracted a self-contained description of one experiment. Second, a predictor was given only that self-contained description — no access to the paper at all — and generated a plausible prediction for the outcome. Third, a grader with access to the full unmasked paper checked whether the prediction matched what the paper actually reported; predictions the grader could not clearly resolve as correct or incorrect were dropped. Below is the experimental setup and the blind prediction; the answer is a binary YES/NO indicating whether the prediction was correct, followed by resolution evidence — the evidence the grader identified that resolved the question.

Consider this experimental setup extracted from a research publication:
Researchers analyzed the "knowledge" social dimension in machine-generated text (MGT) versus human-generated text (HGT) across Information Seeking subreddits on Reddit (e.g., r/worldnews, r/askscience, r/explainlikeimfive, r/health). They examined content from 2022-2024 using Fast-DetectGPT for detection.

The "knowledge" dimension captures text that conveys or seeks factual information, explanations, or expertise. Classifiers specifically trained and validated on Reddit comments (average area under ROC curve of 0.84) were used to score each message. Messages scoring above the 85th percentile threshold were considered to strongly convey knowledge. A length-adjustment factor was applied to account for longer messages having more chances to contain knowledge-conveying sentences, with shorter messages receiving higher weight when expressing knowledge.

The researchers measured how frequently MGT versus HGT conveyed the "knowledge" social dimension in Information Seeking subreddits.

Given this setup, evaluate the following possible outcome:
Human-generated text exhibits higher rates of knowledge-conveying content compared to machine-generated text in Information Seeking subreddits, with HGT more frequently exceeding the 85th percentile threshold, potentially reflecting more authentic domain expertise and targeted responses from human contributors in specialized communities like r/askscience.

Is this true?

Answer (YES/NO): YES